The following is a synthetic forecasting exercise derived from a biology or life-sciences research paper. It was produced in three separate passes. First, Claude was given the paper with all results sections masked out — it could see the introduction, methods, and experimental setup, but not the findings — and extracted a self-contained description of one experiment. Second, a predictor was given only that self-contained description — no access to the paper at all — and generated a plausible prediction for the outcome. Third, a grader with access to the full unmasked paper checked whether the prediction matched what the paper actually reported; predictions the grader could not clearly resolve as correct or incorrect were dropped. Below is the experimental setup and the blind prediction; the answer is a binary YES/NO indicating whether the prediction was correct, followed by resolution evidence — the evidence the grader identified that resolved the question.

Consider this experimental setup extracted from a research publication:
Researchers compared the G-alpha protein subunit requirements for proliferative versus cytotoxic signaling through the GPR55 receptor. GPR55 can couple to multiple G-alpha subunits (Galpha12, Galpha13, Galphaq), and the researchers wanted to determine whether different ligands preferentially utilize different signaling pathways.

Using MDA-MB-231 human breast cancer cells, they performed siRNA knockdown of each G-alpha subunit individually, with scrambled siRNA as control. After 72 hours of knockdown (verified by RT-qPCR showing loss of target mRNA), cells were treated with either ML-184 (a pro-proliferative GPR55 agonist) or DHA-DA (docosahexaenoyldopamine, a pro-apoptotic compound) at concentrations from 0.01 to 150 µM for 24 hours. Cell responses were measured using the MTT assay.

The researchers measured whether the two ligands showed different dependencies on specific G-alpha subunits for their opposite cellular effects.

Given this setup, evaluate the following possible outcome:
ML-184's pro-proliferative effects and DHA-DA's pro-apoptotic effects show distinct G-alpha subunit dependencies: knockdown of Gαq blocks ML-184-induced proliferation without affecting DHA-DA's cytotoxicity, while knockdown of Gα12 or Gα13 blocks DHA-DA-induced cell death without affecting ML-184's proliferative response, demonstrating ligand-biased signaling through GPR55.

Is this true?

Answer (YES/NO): NO